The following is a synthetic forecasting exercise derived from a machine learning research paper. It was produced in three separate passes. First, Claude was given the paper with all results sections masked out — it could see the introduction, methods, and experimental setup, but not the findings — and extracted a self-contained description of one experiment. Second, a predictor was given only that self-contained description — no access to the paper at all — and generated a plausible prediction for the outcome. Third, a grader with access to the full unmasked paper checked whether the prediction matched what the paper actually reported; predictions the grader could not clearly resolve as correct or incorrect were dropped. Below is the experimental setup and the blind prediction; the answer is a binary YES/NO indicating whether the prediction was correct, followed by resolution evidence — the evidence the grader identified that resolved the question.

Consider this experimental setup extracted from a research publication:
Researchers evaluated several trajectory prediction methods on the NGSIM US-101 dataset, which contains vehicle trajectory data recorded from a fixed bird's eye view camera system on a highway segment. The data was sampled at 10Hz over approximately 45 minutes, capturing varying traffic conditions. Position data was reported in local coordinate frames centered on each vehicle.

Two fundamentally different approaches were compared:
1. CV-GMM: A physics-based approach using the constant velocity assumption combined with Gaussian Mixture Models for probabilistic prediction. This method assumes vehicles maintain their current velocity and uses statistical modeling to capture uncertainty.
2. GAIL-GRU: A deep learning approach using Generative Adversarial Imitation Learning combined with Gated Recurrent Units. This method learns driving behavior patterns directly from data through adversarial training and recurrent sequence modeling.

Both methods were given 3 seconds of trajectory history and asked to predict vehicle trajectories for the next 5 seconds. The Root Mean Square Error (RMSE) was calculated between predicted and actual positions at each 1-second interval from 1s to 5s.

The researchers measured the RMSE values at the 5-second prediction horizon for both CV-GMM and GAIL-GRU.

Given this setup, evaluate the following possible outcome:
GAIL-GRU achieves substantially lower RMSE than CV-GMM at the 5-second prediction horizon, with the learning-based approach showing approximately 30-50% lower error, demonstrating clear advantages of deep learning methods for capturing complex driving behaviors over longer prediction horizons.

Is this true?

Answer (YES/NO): NO